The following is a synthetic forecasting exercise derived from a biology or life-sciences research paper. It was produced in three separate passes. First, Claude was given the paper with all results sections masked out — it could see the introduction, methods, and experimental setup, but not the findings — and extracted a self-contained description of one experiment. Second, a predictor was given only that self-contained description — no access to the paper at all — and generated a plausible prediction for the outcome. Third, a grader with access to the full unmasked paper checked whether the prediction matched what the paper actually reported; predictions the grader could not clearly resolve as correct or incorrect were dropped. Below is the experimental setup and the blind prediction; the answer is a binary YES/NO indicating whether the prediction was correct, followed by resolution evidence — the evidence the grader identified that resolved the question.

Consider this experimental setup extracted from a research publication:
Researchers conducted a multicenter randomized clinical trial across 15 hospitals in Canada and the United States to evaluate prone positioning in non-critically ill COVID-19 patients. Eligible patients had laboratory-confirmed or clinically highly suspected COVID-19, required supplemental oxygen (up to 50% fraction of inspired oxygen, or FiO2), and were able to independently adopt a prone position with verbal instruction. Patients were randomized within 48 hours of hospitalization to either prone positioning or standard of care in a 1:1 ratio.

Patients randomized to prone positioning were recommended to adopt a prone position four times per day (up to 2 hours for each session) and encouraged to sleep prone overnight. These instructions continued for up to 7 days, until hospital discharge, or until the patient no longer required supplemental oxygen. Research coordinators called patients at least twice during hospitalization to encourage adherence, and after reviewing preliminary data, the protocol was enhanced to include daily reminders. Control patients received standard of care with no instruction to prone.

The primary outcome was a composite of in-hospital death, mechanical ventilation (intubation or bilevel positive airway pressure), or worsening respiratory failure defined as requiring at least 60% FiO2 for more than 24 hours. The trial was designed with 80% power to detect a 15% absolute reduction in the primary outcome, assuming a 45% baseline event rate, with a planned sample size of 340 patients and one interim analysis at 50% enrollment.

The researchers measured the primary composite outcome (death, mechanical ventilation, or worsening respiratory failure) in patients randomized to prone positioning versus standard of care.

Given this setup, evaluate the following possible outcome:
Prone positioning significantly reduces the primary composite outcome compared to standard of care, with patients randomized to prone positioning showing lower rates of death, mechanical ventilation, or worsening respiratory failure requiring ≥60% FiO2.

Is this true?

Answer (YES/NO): NO